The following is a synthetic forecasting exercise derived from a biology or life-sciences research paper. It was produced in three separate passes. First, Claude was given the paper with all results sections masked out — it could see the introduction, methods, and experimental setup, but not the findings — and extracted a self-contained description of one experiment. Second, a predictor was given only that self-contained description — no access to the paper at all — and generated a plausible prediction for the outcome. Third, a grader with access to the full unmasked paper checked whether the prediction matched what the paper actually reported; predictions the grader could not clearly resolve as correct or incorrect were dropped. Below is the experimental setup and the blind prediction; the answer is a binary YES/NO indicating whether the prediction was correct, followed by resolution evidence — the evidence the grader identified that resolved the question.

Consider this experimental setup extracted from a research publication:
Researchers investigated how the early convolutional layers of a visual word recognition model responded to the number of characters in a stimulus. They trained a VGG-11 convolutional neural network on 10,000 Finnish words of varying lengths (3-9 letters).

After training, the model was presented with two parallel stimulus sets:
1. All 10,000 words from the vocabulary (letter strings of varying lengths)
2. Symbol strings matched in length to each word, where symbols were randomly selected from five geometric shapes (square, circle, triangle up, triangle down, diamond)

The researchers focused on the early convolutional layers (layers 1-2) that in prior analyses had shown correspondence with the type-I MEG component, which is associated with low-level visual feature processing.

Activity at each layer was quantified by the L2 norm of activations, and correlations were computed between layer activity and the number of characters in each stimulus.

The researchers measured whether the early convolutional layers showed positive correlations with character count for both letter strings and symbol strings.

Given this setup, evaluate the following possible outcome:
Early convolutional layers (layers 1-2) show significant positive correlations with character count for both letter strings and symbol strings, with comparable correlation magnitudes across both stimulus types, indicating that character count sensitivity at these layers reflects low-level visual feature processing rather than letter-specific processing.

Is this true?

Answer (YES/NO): YES